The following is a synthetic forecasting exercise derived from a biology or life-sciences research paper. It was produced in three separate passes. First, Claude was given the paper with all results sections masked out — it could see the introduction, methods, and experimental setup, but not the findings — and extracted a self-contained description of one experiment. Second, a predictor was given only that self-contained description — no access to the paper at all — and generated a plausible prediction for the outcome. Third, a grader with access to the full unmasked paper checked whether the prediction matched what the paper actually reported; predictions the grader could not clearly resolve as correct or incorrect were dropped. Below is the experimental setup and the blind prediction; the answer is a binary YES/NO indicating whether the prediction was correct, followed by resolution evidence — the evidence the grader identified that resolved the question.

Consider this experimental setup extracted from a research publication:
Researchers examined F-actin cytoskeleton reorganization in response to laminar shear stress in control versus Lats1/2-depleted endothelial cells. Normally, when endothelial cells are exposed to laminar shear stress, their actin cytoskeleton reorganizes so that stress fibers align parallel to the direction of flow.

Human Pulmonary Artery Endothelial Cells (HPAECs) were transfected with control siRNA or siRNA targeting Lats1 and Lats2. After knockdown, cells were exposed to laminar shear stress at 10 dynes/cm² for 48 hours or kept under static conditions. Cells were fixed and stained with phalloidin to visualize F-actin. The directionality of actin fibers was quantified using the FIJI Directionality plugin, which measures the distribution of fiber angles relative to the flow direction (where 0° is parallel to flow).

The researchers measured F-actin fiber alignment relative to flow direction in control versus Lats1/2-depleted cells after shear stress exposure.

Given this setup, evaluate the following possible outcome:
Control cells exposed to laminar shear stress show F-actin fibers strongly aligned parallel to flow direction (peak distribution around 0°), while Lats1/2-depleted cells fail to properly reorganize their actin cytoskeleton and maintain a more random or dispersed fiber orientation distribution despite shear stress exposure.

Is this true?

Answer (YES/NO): YES